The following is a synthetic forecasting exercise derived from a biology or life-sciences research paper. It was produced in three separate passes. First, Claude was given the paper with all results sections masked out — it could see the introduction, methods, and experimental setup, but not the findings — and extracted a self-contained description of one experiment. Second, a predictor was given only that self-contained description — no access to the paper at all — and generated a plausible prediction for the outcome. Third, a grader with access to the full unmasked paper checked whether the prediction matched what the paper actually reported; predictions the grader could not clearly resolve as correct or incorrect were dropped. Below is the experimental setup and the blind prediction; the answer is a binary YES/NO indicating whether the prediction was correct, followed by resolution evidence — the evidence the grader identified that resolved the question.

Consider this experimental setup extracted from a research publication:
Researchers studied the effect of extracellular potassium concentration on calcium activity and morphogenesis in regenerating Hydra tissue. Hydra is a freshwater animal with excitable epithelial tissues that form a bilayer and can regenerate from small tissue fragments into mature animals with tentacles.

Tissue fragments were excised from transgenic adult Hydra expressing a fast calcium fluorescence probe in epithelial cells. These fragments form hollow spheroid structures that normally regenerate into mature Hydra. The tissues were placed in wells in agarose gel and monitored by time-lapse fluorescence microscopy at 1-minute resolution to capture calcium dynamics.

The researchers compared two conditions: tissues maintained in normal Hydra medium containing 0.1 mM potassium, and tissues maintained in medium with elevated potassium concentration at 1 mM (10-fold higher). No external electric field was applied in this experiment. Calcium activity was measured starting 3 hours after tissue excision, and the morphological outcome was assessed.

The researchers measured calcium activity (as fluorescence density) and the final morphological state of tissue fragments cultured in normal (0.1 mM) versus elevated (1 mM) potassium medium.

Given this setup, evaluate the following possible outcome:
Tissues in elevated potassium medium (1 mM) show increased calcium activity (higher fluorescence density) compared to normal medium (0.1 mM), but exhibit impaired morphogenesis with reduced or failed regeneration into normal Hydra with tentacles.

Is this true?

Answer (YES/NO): YES